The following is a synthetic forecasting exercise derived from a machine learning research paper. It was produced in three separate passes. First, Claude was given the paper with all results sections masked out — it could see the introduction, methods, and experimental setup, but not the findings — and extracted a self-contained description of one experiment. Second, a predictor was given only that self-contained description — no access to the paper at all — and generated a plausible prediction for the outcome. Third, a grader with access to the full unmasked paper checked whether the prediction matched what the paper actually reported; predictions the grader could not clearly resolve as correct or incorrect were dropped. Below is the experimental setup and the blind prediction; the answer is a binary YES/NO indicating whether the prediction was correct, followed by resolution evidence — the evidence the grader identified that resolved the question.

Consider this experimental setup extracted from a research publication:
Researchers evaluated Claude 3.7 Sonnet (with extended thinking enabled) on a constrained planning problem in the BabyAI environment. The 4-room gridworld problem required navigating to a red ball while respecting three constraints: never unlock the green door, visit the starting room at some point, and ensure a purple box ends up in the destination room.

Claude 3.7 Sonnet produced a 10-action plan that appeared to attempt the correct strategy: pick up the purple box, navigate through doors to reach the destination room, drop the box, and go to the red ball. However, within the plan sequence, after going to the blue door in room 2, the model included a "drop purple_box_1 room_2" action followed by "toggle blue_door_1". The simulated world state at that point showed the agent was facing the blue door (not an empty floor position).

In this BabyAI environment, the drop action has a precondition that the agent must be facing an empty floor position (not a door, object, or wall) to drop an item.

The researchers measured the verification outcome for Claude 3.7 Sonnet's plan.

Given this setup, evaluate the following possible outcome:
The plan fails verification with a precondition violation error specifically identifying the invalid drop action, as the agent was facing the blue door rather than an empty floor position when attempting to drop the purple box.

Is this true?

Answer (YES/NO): YES